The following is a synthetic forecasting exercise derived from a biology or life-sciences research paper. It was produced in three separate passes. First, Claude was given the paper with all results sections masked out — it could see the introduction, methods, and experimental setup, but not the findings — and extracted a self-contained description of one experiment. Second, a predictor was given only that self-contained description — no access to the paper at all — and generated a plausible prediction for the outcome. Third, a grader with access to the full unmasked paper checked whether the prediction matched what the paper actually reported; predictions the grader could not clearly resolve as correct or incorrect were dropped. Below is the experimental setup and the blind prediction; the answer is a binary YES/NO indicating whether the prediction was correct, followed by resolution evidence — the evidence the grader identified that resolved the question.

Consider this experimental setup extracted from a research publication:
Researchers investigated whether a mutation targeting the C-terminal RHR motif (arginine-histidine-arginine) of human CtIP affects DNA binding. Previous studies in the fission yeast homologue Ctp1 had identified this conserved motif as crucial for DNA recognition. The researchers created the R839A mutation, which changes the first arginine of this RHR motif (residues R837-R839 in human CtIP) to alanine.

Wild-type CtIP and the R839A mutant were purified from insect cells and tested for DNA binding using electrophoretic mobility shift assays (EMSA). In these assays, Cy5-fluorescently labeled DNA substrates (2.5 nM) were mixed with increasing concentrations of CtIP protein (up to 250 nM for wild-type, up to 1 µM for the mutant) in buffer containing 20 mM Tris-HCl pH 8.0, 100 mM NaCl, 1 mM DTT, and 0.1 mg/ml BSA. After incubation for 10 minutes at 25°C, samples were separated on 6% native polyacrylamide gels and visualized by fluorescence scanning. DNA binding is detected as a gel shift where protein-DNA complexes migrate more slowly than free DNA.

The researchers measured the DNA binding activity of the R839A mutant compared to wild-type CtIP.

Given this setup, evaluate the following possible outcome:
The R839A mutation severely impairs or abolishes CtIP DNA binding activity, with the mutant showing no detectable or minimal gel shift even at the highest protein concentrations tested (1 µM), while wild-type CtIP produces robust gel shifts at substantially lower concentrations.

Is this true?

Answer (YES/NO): NO